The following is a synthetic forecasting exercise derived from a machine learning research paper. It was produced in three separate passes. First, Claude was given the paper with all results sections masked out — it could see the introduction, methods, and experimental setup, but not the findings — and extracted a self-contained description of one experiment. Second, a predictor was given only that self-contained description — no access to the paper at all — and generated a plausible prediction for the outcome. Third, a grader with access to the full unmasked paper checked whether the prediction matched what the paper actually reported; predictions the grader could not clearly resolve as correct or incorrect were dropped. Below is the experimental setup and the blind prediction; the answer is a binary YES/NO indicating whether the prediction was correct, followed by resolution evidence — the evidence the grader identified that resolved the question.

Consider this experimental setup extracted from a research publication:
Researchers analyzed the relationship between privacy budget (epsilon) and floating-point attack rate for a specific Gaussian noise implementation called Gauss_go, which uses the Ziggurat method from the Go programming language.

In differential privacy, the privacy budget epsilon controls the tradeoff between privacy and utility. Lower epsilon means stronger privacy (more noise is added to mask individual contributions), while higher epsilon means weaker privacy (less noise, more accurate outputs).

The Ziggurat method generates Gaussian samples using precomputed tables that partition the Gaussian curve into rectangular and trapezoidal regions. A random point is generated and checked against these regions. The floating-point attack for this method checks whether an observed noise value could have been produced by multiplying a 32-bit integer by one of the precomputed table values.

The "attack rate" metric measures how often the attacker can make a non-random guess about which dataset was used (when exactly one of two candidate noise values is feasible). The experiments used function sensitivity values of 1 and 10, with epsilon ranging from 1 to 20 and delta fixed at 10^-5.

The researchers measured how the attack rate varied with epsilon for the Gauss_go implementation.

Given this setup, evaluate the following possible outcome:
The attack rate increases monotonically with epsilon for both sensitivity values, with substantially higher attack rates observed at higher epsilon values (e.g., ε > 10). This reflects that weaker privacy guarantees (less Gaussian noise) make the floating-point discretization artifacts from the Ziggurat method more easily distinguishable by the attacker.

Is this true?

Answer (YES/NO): NO